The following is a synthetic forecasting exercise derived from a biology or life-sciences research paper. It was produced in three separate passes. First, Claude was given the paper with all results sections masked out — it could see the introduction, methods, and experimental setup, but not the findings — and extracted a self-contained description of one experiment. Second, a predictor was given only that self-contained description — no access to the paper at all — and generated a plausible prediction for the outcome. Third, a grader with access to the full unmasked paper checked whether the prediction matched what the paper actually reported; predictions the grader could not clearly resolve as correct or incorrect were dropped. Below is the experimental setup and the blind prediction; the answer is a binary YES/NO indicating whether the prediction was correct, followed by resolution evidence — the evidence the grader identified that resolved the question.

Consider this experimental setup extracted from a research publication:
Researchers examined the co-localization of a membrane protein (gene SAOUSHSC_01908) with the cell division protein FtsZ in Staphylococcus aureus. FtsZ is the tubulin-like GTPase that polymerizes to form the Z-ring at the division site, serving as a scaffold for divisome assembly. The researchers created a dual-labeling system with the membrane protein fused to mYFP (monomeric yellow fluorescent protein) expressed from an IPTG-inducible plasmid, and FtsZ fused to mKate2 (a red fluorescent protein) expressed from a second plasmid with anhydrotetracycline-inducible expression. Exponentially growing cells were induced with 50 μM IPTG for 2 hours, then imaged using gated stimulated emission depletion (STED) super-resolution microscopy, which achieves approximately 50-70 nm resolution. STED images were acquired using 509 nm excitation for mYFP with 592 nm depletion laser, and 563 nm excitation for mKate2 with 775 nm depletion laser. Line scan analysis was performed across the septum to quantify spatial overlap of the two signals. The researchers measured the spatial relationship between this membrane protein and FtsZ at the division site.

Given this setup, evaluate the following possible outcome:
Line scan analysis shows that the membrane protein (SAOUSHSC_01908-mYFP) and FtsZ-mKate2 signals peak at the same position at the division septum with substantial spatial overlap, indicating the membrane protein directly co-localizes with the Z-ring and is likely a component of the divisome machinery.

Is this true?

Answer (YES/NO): NO